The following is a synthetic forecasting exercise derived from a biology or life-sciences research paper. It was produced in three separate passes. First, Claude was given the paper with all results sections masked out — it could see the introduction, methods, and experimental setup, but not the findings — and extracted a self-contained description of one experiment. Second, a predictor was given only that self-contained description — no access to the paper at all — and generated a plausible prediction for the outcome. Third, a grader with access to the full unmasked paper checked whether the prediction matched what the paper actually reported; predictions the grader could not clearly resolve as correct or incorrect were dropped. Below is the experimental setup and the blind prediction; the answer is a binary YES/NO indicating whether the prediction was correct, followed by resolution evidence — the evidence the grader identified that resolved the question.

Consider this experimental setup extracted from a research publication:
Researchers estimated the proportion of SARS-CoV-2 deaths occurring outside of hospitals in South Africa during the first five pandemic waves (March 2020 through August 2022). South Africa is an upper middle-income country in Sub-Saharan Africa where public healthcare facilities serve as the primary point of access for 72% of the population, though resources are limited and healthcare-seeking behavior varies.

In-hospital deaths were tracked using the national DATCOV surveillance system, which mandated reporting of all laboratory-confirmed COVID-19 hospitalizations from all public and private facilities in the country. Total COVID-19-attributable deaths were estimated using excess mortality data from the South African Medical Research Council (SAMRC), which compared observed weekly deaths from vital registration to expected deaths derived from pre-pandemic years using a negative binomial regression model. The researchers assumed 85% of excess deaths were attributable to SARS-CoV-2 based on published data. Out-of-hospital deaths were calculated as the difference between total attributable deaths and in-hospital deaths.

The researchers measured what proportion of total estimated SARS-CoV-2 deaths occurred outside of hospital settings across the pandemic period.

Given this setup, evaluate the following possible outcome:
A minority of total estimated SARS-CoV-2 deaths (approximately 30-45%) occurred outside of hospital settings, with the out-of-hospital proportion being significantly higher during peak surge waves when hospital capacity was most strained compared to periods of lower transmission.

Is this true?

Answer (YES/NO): NO